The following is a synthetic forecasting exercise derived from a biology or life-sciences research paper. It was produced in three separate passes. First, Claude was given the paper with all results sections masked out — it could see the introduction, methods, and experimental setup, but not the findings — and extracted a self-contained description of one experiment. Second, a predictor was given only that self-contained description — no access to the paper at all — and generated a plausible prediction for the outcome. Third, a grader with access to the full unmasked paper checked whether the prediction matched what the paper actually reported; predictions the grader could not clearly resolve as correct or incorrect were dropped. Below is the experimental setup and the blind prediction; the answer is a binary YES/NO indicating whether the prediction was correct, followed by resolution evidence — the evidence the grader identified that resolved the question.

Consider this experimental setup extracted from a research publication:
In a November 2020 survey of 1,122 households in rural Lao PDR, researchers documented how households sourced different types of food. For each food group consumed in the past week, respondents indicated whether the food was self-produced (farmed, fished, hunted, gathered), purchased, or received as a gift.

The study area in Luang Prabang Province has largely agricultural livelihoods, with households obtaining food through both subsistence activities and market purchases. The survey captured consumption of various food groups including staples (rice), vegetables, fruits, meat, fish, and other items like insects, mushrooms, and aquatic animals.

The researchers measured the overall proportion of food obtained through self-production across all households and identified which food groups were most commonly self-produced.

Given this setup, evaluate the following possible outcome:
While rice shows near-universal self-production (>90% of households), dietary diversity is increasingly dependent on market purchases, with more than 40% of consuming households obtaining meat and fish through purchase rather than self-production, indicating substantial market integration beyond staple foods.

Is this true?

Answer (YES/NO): NO